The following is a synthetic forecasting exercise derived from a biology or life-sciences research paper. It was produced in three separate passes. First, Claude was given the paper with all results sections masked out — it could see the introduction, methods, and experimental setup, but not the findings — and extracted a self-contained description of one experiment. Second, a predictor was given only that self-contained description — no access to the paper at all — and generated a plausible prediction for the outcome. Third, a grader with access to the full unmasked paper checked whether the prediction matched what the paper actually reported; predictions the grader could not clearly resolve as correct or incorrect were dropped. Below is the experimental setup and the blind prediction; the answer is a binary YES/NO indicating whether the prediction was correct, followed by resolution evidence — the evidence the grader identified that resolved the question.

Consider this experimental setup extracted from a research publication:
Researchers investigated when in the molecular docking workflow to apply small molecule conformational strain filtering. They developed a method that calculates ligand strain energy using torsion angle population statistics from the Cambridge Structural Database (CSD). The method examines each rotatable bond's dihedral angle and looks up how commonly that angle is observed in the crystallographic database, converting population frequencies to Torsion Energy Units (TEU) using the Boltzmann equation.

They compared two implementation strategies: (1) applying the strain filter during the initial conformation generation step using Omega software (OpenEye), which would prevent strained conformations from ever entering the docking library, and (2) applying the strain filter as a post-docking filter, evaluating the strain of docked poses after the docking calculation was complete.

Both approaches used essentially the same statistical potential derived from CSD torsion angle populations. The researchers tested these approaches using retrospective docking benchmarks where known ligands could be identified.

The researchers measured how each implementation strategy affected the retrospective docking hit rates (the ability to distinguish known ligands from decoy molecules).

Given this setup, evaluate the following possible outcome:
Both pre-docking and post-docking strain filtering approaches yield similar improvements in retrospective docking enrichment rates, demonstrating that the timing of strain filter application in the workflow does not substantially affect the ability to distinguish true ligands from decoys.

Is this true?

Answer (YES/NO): NO